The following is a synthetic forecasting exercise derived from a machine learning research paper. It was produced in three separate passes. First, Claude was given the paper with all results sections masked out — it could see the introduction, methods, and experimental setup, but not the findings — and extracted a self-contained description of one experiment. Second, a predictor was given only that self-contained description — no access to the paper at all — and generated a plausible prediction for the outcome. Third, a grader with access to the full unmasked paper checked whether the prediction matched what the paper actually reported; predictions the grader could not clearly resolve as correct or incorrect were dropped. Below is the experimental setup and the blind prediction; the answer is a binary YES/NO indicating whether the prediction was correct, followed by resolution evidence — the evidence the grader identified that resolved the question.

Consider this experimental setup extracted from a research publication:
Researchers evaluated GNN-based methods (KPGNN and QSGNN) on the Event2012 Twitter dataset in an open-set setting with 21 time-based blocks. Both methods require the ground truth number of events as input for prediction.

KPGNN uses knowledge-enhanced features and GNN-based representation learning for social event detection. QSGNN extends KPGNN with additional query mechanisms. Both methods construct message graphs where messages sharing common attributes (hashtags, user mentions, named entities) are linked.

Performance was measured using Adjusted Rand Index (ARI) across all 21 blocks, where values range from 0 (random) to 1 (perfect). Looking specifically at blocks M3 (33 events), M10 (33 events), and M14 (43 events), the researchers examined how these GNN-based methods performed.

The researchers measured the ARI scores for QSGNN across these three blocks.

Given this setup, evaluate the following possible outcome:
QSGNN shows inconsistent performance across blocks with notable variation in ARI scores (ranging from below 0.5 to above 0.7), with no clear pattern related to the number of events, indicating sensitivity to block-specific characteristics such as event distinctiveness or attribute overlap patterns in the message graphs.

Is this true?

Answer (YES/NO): YES